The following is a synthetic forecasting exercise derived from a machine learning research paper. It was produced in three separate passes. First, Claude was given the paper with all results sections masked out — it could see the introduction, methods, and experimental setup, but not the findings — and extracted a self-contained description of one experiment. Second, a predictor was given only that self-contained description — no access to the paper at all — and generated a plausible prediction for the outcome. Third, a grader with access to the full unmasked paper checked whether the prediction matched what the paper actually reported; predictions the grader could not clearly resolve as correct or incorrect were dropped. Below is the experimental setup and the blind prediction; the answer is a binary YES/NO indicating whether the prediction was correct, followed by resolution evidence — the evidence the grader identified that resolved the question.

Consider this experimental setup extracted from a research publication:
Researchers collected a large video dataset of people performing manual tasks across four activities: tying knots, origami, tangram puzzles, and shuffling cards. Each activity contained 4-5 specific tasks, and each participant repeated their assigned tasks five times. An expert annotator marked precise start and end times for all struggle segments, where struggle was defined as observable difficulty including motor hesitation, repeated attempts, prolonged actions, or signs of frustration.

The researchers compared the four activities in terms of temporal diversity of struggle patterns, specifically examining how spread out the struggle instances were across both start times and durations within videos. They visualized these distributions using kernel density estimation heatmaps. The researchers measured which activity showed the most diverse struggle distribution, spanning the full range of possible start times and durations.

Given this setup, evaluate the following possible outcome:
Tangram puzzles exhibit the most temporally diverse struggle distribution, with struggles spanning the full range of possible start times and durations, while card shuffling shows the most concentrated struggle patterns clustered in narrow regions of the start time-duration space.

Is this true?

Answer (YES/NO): NO